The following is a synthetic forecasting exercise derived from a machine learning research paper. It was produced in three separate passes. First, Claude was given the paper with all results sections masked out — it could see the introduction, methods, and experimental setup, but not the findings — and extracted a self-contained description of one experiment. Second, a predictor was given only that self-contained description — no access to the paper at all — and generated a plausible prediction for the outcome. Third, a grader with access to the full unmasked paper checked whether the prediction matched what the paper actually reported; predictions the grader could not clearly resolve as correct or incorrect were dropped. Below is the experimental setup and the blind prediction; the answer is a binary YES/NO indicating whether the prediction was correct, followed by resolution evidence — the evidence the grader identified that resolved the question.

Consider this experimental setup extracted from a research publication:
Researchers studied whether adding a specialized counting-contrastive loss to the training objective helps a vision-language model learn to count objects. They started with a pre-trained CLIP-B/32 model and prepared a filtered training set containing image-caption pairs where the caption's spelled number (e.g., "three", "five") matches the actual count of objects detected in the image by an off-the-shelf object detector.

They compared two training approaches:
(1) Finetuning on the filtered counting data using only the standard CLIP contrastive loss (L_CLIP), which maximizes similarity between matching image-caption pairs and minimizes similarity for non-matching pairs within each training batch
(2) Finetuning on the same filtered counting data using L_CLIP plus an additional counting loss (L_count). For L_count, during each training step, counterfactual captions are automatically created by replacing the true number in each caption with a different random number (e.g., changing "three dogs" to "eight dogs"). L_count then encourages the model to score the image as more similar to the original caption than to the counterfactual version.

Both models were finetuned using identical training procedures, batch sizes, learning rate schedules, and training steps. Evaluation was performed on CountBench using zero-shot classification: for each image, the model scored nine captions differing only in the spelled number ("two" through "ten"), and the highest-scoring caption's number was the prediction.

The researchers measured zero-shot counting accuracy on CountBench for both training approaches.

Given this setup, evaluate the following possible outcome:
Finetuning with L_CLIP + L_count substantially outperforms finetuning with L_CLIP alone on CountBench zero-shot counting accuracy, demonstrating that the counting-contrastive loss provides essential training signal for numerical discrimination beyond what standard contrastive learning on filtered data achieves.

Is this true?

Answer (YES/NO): YES